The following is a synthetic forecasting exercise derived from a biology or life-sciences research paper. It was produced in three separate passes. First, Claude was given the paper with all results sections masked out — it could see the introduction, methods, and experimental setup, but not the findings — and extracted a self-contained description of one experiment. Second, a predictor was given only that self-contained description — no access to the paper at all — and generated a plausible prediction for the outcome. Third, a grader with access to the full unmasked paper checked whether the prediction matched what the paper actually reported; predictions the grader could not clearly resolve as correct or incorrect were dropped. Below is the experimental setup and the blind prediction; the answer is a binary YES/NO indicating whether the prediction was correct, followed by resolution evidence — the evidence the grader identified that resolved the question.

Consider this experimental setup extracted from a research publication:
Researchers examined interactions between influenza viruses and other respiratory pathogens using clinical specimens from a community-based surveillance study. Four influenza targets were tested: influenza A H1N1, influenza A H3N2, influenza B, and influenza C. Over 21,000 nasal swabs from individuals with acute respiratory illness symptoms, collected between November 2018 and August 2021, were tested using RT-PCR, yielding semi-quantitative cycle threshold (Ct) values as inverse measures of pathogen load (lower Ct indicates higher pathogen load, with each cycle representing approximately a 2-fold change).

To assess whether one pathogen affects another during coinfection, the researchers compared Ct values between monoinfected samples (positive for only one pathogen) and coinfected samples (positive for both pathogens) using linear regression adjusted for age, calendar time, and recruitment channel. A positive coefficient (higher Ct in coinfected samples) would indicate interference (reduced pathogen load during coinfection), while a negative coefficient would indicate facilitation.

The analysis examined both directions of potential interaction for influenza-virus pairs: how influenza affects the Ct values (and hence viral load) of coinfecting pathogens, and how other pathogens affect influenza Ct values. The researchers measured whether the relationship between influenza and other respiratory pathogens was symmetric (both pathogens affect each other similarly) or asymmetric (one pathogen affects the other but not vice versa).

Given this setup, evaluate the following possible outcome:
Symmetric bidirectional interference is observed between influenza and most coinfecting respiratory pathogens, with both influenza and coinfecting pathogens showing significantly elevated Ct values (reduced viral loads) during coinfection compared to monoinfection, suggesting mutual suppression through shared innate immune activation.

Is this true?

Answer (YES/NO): NO